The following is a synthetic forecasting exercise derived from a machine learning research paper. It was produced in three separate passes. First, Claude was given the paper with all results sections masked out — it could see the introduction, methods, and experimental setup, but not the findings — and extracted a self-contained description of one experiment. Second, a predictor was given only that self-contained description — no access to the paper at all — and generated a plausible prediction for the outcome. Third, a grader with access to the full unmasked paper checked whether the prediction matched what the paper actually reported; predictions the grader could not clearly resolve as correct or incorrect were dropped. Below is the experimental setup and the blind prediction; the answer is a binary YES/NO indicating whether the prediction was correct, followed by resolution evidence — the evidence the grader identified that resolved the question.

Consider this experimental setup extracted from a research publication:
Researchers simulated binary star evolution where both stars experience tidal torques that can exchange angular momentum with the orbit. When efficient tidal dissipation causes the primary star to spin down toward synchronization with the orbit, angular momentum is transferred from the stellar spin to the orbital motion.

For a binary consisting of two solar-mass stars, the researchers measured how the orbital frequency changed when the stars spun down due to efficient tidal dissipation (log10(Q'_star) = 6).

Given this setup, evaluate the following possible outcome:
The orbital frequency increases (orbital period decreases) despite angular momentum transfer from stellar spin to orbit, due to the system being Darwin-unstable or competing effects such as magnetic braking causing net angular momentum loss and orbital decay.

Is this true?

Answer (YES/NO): NO